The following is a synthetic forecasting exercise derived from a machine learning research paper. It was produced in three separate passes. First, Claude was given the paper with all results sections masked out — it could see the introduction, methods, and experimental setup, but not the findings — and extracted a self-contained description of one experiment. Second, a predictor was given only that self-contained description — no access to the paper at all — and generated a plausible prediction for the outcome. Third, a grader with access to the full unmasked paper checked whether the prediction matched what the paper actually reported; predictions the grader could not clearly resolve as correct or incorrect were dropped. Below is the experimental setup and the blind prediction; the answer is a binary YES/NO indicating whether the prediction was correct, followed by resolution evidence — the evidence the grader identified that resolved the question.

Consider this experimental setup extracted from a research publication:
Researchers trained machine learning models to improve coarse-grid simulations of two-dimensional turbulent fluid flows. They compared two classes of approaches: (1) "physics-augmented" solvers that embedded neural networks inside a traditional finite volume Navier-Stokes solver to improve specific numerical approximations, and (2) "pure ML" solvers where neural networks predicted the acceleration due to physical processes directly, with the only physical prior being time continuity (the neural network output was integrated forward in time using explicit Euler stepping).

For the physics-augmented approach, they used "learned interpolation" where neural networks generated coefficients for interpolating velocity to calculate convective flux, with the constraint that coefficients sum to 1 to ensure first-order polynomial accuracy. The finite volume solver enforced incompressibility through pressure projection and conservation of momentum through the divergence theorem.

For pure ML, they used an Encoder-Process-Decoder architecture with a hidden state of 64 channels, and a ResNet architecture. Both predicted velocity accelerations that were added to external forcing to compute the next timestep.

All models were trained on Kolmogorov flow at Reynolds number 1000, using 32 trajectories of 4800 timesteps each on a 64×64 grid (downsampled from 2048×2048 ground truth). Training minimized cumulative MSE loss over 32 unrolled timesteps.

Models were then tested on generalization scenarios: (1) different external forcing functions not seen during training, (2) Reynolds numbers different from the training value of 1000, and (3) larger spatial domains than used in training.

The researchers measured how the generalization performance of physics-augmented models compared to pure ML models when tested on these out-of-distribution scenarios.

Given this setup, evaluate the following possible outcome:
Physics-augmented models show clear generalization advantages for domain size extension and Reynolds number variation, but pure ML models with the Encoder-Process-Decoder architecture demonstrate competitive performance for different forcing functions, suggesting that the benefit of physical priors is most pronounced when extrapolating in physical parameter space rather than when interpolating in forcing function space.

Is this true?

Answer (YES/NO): NO